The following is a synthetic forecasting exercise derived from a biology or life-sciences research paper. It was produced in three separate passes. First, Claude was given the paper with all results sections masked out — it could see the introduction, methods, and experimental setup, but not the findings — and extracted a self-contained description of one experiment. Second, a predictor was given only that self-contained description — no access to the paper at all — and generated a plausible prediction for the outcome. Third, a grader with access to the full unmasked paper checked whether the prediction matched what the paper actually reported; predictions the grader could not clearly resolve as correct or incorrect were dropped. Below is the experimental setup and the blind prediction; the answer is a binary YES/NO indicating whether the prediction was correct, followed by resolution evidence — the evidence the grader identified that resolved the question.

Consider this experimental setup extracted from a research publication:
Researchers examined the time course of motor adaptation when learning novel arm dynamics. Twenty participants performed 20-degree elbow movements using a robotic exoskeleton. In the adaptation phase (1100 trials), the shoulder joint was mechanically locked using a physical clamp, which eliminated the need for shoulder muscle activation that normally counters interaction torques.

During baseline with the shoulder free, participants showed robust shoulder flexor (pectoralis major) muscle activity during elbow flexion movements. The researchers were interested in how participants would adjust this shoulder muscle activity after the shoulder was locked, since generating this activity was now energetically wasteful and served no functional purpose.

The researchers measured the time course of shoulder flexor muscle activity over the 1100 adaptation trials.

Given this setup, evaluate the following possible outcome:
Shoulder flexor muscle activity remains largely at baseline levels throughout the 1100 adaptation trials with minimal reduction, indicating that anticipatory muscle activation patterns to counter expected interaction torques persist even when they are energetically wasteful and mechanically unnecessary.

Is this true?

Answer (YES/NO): NO